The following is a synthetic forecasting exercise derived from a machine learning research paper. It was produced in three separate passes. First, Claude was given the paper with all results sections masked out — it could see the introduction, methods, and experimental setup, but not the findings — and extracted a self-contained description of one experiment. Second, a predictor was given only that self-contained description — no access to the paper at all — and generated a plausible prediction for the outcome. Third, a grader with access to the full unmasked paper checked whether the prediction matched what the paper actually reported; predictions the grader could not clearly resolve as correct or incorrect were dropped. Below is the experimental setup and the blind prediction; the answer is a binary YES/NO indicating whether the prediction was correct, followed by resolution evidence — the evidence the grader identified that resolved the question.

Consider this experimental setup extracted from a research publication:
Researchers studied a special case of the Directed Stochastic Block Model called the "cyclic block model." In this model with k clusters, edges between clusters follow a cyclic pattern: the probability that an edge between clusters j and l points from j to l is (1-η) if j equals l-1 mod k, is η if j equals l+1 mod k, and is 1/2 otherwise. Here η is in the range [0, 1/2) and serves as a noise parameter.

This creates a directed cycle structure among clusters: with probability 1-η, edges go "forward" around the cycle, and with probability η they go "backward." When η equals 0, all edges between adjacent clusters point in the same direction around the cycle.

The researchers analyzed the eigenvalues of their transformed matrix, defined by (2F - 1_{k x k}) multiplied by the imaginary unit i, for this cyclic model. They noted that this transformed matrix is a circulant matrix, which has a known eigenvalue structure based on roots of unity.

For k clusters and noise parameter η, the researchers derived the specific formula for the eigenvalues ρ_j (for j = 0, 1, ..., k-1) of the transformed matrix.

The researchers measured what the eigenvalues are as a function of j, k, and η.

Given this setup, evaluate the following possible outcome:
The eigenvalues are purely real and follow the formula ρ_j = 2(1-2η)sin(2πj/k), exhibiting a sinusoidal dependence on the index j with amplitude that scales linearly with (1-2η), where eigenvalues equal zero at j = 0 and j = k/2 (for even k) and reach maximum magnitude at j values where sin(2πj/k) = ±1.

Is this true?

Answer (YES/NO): NO